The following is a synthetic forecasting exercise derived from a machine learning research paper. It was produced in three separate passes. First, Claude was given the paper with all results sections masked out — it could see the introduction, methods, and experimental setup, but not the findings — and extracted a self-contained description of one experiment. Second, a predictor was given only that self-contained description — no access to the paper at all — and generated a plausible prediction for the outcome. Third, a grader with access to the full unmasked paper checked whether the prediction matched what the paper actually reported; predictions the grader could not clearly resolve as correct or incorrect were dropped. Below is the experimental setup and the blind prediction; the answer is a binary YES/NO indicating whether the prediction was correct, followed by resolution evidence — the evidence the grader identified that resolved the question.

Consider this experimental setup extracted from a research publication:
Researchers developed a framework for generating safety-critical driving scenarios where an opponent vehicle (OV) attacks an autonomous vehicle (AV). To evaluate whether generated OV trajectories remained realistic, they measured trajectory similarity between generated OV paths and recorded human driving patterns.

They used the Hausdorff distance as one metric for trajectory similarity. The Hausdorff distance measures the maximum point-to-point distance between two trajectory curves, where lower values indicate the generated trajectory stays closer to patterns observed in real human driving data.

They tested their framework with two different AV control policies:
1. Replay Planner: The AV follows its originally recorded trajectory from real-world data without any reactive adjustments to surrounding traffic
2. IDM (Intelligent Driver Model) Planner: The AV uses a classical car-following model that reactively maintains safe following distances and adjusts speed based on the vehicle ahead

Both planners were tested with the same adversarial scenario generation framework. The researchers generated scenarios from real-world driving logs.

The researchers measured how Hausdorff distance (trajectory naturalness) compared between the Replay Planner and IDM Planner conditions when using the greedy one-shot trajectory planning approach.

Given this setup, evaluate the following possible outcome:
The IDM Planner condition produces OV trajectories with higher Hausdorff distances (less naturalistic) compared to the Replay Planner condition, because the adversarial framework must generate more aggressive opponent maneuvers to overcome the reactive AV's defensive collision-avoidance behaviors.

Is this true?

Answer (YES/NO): YES